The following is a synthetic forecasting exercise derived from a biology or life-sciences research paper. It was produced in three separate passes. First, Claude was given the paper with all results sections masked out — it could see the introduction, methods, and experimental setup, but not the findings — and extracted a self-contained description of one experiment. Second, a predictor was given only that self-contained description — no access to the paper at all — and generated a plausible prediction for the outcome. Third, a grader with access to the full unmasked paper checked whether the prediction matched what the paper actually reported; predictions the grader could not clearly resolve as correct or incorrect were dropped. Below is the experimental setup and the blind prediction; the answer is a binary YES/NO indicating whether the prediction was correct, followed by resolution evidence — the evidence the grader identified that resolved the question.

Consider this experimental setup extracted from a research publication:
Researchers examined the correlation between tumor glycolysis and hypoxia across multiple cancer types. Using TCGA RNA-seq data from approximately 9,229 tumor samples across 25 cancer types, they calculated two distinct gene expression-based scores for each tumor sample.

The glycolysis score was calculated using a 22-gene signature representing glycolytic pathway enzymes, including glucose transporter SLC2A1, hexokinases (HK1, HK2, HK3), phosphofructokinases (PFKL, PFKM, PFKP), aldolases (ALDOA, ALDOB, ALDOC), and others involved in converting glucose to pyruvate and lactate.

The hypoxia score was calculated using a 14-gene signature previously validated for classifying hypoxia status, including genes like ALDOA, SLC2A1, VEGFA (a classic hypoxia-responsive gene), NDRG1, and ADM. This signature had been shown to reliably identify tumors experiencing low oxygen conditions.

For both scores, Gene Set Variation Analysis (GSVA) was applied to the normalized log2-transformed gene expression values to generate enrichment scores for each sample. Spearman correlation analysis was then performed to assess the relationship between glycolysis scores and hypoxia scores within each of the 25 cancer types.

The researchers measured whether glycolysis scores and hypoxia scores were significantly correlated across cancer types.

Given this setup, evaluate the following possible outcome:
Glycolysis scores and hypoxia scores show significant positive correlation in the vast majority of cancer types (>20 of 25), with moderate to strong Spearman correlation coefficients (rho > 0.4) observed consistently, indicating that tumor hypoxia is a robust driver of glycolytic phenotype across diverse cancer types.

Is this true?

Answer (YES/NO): YES